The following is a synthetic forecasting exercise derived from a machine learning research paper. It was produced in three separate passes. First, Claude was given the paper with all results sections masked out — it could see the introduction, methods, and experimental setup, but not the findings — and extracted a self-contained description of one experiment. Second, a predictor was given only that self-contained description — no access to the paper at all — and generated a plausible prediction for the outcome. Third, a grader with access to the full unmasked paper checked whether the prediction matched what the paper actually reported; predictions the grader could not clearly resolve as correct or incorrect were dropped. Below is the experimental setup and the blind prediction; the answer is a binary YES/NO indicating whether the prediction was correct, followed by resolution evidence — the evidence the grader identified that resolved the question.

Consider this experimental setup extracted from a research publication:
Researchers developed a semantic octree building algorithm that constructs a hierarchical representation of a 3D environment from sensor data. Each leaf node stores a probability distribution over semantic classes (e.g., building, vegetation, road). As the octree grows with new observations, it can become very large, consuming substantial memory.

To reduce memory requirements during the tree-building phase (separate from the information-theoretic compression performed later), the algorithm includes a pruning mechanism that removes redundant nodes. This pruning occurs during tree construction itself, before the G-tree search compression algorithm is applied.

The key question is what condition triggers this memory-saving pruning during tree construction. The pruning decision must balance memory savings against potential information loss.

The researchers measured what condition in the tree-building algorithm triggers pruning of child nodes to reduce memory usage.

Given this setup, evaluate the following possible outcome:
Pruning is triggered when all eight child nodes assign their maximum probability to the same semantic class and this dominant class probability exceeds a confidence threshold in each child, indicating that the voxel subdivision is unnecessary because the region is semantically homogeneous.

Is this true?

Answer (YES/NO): NO